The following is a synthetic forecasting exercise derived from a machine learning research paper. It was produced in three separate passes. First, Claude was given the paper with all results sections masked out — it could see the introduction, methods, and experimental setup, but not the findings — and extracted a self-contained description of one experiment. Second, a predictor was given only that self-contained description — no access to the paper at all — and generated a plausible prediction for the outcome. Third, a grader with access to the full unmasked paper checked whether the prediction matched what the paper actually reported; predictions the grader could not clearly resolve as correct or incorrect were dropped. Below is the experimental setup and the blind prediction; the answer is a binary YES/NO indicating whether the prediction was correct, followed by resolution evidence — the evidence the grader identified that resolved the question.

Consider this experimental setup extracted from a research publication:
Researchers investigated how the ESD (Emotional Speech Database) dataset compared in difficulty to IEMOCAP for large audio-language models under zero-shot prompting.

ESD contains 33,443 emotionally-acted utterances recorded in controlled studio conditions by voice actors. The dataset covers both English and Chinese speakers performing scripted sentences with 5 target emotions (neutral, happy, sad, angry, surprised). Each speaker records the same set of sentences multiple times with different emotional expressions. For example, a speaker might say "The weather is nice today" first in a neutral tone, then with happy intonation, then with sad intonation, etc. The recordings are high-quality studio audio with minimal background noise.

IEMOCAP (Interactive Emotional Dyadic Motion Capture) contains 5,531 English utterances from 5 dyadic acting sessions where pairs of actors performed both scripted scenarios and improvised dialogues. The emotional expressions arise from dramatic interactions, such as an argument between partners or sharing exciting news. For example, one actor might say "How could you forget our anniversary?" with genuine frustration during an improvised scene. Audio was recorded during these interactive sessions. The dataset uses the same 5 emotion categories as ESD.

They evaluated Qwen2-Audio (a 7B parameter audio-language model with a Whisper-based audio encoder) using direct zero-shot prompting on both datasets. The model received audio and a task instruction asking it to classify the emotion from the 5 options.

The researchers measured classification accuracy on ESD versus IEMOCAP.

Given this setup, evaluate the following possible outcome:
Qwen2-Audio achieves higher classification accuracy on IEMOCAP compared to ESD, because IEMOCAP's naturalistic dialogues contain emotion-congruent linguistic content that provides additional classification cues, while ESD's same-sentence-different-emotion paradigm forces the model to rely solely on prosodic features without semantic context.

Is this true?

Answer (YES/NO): YES